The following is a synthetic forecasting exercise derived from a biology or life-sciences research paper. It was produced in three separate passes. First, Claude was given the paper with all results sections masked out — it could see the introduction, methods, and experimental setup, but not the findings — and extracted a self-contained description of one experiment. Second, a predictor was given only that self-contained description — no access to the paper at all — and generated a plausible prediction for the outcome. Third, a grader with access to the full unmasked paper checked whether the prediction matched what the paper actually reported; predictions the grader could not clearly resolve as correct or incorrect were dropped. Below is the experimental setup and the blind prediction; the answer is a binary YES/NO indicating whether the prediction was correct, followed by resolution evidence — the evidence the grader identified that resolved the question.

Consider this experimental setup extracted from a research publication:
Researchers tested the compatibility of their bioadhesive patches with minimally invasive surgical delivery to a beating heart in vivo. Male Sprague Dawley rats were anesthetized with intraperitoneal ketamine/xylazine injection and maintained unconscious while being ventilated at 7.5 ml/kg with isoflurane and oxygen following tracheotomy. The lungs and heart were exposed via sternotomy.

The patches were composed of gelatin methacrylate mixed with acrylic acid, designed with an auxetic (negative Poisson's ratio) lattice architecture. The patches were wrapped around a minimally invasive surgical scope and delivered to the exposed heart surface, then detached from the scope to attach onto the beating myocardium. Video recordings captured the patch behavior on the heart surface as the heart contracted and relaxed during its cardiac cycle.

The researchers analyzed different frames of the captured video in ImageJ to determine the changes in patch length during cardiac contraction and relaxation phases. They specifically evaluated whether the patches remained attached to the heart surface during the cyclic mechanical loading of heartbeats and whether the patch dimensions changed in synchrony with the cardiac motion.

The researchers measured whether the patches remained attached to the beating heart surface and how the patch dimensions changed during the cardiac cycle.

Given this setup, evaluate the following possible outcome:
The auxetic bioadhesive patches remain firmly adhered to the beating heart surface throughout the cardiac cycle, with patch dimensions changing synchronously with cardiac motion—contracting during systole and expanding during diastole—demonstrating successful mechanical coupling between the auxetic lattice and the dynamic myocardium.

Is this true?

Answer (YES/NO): YES